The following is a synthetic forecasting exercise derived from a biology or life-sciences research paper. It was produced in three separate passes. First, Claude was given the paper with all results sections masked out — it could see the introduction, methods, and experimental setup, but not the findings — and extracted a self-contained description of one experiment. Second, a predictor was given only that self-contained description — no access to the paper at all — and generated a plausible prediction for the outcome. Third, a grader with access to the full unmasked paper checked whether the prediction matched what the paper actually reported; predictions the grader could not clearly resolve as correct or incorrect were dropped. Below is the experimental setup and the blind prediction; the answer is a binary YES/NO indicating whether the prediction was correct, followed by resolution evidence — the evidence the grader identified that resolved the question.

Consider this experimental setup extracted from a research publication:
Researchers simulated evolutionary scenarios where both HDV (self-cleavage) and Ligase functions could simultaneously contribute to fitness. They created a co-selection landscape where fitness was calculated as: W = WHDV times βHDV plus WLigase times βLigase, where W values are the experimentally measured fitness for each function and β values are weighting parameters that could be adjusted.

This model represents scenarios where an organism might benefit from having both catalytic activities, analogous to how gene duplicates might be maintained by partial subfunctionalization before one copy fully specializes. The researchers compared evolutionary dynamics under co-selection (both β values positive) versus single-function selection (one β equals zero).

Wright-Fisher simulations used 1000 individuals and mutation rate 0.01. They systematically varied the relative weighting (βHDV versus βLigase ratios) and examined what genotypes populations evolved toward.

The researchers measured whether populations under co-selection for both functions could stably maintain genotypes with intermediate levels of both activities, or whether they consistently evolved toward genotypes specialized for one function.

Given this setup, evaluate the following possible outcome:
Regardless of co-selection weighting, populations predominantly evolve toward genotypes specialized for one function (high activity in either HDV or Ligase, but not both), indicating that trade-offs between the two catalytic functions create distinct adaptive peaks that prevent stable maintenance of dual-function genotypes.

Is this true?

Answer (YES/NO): YES